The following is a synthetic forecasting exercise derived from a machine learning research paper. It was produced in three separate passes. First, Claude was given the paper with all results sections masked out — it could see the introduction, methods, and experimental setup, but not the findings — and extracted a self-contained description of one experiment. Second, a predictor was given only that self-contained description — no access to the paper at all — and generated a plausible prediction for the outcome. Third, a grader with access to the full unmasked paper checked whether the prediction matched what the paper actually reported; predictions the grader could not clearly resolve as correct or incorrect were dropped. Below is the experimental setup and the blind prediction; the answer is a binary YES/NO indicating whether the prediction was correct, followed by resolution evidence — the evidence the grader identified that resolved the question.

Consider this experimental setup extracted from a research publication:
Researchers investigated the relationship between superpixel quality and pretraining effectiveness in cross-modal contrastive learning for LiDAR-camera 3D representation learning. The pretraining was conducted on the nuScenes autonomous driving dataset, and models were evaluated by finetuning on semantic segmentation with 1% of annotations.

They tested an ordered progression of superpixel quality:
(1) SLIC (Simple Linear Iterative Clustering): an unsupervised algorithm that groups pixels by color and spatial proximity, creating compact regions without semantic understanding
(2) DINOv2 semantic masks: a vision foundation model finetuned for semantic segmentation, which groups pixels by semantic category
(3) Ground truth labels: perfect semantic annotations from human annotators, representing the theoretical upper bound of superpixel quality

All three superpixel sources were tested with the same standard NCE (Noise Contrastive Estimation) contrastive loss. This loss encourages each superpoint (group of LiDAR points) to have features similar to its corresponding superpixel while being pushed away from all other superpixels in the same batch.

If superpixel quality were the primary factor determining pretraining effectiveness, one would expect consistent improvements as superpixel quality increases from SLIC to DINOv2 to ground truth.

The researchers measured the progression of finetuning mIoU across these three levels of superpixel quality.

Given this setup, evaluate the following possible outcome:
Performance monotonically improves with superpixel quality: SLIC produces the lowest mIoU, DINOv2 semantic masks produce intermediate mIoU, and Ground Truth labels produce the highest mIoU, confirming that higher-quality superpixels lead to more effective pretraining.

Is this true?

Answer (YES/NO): NO